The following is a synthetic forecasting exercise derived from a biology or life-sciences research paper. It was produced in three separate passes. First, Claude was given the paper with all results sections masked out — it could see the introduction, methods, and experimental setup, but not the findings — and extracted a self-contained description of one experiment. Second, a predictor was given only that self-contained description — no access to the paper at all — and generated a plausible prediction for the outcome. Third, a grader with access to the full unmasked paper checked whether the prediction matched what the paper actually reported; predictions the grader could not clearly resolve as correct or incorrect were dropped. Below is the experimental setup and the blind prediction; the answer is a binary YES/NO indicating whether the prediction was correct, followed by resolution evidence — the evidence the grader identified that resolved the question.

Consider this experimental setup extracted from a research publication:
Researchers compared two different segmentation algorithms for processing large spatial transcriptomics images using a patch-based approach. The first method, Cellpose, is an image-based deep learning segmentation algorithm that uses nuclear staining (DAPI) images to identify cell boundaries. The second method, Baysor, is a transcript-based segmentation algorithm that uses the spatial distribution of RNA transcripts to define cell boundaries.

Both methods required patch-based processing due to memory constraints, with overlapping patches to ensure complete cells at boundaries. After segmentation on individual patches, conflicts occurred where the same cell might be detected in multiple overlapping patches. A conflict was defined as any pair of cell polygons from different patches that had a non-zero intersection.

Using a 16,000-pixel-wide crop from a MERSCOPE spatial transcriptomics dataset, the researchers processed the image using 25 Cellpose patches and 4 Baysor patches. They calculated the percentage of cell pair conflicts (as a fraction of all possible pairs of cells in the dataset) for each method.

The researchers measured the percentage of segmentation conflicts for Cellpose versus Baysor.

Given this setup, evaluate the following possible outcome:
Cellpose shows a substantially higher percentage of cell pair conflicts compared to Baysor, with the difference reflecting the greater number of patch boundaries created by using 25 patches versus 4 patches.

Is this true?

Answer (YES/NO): NO